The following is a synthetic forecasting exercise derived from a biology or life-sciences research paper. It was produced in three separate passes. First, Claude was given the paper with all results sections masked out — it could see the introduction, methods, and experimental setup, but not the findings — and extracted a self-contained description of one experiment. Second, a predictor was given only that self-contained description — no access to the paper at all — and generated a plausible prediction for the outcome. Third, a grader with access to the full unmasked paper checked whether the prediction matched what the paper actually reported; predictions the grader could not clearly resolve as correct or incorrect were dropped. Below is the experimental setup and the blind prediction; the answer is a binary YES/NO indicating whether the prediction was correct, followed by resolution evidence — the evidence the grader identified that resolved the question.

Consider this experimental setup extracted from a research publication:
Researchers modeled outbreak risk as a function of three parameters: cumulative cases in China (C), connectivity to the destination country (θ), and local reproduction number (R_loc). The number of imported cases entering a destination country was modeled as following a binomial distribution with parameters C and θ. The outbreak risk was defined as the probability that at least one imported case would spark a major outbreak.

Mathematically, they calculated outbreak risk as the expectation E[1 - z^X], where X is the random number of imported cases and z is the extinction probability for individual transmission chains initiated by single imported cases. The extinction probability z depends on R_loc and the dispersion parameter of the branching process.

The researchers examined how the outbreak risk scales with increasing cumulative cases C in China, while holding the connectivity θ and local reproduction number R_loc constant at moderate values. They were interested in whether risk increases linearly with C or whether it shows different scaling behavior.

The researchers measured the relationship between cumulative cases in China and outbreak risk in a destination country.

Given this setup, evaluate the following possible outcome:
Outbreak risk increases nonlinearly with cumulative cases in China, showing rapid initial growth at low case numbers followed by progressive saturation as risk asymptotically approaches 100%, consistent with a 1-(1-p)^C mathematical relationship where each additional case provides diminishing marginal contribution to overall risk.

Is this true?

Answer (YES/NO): YES